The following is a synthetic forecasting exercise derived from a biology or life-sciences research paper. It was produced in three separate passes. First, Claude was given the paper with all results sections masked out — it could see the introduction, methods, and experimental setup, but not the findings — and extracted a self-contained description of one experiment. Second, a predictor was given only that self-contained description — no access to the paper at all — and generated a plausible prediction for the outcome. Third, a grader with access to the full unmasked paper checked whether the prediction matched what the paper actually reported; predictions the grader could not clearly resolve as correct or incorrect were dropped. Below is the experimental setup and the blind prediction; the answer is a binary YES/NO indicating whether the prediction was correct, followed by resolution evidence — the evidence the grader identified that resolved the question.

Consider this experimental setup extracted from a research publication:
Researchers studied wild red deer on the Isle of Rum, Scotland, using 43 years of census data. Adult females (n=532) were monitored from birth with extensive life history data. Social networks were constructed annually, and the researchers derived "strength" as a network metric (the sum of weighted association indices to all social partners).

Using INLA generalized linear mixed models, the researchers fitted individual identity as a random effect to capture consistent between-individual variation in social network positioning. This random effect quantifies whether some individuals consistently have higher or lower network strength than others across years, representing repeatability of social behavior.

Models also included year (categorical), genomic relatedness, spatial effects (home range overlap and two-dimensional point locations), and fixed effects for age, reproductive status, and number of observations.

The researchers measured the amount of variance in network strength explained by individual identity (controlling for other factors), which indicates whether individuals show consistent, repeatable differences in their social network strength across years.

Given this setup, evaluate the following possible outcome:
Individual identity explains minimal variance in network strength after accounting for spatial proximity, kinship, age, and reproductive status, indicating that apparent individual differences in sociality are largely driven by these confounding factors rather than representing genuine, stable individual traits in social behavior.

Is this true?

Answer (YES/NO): YES